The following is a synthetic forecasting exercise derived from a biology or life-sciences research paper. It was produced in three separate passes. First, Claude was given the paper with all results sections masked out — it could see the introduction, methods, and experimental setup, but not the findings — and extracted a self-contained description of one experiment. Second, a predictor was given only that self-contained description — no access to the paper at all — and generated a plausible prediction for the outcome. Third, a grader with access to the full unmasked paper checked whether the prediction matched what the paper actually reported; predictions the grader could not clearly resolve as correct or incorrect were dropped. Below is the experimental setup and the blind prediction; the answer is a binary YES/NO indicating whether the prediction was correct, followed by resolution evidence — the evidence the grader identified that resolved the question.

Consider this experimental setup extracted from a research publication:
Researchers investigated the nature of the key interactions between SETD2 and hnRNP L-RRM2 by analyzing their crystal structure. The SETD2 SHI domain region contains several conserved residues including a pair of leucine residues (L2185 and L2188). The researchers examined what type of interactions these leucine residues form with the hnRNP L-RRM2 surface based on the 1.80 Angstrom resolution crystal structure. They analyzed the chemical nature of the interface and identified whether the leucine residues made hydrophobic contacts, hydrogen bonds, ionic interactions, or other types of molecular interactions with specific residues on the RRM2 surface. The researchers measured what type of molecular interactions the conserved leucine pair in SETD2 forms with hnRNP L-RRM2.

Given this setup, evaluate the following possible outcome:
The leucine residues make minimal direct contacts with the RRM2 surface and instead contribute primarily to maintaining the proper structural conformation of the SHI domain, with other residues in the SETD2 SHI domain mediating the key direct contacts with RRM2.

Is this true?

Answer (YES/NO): NO